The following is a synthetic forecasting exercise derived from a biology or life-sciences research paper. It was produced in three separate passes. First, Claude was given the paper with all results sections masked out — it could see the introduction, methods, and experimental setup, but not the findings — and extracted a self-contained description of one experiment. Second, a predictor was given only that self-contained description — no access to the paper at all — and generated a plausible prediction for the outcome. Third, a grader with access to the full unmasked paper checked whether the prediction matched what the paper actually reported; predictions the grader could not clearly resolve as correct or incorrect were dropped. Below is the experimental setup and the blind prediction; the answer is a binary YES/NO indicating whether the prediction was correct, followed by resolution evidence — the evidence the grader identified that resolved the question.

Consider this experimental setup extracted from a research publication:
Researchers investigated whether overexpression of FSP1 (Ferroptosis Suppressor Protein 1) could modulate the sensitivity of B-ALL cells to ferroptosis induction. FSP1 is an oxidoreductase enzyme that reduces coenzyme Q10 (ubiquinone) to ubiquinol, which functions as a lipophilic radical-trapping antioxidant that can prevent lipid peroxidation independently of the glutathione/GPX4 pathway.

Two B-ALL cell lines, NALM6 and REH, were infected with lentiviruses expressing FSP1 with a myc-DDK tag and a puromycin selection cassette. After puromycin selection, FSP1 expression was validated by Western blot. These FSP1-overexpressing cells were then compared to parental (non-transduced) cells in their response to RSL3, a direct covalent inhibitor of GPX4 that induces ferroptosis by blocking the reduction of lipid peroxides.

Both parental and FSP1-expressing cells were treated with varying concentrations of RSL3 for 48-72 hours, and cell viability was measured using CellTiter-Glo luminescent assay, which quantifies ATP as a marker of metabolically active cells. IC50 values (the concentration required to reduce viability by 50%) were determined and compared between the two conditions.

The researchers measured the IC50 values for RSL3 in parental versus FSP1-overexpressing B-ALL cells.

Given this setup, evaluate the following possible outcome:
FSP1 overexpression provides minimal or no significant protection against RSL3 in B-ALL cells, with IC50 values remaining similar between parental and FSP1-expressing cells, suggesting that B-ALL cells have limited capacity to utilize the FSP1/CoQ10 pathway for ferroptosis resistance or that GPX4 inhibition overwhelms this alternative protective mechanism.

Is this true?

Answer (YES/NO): NO